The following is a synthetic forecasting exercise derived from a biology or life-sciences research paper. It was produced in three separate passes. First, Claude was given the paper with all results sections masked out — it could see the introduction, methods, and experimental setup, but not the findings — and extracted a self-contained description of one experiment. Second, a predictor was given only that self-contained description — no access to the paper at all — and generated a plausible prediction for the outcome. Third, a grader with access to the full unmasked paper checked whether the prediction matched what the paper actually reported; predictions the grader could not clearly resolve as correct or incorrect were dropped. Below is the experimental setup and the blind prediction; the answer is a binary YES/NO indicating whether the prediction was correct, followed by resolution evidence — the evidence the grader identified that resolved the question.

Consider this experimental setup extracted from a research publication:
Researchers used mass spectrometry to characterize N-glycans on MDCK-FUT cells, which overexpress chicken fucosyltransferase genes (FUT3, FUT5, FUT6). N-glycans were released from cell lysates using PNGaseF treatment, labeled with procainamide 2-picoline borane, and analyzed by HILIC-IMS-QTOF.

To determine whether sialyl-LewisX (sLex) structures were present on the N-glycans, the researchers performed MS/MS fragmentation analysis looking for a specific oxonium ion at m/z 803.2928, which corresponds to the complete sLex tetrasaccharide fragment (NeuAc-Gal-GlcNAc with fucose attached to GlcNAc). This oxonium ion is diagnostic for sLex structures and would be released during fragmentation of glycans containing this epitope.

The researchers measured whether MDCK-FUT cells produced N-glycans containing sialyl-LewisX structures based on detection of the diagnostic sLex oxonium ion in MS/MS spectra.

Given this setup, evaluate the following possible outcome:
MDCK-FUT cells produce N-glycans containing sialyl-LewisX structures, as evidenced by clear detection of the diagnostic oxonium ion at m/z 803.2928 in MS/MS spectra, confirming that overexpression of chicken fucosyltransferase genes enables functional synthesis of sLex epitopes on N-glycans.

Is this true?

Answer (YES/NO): YES